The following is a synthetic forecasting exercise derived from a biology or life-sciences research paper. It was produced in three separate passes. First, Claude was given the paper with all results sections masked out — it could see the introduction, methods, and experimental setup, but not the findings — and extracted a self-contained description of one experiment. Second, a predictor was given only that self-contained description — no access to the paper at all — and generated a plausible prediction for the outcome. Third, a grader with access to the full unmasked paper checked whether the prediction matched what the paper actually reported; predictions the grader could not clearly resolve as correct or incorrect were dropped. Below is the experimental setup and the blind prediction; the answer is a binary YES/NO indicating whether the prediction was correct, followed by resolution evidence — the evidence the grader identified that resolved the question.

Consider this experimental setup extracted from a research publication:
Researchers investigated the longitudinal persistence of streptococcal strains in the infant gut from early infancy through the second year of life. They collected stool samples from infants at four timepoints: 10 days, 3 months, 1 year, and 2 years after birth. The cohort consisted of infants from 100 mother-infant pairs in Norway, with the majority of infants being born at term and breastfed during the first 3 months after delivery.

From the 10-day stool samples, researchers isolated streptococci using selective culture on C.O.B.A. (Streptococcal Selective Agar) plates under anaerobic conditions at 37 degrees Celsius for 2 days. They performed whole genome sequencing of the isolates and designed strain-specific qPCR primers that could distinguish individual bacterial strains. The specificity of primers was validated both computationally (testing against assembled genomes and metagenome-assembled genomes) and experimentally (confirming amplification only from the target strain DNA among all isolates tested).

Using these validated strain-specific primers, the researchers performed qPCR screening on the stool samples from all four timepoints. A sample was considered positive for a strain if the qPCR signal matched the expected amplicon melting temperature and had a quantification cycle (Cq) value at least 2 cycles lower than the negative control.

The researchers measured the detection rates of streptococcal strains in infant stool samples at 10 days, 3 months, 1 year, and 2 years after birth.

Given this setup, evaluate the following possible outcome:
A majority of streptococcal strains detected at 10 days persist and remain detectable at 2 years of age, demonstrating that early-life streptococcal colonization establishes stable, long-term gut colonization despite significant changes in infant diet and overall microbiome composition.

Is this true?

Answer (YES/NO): NO